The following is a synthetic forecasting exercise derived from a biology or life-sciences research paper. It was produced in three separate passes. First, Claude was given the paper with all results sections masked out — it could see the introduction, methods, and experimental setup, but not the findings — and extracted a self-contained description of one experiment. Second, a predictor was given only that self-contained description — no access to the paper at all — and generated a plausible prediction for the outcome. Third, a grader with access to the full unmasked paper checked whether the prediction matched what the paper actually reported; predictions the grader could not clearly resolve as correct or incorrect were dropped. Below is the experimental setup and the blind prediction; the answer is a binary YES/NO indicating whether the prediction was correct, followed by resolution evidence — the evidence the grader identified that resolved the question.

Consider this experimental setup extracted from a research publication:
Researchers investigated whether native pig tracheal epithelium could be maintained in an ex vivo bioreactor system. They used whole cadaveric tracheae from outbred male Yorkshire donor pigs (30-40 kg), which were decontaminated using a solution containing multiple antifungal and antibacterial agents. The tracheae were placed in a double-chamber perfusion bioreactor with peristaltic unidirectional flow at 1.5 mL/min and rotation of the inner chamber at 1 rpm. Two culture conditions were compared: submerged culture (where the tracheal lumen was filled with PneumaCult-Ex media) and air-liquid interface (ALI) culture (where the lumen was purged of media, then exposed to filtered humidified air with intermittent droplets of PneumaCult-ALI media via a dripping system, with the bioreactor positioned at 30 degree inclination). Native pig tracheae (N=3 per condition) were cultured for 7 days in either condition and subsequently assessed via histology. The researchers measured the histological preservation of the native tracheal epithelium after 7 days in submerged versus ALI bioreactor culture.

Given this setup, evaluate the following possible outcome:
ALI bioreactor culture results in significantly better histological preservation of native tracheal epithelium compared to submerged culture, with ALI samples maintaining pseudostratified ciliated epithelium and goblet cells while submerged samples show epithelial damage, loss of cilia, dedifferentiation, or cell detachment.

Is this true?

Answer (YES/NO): YES